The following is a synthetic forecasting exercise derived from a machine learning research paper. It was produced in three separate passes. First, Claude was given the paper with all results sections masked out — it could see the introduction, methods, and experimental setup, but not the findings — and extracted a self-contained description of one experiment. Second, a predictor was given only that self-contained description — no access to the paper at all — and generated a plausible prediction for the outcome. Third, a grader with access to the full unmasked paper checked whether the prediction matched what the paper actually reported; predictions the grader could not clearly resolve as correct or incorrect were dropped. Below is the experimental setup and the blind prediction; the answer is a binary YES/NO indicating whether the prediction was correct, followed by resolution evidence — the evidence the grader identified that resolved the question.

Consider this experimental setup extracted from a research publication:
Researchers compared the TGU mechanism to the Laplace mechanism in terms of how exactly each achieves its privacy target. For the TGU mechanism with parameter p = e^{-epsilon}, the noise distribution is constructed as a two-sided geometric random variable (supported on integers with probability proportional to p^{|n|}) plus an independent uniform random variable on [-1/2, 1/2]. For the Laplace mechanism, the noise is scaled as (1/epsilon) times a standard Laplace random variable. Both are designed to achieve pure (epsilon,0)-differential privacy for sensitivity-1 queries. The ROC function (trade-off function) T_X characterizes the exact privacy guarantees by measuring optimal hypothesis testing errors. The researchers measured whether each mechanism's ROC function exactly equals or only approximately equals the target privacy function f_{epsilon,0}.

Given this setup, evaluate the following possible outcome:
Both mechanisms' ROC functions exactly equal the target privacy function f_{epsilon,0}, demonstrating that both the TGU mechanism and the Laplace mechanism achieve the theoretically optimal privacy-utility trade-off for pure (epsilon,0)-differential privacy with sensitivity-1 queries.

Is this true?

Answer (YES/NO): NO